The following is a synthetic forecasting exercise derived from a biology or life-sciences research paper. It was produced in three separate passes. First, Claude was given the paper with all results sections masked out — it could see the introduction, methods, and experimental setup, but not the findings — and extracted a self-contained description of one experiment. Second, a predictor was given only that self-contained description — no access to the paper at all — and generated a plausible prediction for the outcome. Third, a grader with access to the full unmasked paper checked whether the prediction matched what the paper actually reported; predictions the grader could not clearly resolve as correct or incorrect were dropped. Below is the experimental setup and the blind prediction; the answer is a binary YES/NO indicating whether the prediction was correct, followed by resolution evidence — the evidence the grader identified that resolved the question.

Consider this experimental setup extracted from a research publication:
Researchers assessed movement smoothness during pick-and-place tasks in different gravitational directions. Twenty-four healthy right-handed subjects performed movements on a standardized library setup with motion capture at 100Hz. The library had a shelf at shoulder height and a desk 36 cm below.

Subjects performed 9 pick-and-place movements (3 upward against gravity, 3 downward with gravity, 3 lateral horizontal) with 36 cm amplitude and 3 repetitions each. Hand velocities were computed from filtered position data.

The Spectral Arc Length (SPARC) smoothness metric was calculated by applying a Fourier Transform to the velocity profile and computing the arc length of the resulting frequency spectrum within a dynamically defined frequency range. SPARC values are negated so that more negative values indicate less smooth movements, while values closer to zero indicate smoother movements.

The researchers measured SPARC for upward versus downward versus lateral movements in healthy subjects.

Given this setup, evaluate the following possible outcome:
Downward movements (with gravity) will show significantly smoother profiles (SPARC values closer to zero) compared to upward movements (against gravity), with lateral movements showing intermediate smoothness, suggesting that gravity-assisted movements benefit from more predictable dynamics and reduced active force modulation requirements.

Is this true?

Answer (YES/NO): NO